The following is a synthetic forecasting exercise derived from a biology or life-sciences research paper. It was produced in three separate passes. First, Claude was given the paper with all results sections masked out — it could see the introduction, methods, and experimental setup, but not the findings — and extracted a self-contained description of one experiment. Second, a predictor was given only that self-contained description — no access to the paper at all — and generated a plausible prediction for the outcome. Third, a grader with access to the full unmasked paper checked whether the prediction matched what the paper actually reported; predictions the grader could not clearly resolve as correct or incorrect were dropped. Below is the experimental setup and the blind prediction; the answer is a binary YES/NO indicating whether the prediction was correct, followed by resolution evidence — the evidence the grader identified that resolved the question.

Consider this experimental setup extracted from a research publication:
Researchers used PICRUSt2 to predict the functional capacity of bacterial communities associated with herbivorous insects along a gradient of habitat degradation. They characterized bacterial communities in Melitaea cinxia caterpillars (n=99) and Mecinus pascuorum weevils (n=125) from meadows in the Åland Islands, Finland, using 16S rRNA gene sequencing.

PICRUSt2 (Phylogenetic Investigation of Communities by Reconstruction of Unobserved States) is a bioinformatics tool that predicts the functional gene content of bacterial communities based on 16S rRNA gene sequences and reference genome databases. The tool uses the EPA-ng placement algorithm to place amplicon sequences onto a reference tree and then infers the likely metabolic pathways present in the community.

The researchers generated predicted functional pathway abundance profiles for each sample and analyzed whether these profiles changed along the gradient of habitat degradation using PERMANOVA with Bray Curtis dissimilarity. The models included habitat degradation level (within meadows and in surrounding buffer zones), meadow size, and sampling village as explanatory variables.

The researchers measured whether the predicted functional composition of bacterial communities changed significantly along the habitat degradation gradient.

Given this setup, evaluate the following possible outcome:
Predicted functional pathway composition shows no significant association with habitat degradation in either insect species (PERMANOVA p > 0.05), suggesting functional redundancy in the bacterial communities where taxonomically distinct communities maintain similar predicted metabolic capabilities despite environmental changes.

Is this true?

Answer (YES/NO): NO